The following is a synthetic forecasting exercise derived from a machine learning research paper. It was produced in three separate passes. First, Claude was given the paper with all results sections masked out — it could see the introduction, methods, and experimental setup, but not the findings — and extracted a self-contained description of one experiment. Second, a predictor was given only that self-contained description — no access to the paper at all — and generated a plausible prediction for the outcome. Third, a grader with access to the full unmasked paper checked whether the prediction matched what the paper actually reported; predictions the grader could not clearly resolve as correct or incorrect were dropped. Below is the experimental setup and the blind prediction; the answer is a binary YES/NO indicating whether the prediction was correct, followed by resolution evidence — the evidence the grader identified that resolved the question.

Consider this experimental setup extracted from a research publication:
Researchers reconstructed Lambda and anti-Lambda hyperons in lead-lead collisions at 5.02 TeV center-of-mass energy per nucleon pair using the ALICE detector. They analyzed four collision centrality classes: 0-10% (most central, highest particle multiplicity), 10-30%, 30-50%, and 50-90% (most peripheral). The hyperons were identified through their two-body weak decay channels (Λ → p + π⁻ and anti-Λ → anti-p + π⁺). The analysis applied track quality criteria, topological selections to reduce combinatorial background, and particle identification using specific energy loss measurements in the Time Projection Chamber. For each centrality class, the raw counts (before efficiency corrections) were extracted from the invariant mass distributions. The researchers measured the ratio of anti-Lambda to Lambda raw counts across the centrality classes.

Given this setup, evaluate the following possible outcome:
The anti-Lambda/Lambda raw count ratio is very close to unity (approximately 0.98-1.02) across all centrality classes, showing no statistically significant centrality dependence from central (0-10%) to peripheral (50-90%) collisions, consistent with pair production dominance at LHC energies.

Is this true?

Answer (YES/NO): NO